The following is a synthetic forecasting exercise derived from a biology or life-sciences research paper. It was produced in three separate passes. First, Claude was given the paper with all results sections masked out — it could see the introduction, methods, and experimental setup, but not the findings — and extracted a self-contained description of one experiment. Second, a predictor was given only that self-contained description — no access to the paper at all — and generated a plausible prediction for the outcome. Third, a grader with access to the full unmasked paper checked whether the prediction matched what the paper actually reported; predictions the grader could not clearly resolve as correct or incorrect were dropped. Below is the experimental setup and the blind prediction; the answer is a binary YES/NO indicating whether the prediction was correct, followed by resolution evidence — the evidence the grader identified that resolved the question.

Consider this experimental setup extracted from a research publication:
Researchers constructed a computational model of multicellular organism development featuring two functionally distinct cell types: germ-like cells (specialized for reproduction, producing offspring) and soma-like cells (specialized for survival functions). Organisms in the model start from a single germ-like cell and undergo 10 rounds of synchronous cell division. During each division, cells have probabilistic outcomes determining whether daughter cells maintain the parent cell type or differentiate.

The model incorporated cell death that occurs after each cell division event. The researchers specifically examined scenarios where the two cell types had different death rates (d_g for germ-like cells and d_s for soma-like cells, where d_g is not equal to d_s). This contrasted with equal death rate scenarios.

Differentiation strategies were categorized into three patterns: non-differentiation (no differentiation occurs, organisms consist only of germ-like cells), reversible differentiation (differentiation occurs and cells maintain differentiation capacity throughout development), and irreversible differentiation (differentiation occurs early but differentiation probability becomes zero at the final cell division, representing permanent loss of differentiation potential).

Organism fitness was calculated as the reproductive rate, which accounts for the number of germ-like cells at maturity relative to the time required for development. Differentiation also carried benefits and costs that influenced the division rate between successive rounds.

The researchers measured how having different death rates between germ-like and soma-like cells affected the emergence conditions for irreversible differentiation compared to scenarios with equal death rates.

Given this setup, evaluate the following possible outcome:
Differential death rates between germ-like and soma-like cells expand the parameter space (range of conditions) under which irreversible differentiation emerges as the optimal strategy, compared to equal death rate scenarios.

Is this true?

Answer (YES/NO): NO